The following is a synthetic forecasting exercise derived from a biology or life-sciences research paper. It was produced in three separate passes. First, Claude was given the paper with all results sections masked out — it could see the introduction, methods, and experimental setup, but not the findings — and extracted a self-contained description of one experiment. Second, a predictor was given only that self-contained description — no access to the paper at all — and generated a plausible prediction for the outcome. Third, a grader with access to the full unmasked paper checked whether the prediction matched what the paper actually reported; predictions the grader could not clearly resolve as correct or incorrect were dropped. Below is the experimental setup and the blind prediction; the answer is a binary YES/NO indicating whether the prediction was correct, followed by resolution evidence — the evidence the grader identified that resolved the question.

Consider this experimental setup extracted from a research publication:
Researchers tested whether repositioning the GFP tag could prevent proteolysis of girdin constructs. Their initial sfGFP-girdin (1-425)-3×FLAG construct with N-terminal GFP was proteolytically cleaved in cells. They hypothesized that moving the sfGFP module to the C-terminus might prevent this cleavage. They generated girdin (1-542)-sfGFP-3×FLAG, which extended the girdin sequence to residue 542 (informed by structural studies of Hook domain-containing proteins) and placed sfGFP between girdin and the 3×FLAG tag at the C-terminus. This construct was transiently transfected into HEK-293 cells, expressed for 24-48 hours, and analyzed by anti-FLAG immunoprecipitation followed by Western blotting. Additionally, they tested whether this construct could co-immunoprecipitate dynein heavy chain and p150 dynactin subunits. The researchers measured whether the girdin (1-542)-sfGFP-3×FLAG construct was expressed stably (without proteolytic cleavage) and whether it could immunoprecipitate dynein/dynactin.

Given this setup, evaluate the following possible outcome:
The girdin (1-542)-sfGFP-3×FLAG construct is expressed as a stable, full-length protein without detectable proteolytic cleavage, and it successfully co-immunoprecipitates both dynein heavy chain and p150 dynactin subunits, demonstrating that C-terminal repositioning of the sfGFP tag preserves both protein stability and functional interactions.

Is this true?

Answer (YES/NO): YES